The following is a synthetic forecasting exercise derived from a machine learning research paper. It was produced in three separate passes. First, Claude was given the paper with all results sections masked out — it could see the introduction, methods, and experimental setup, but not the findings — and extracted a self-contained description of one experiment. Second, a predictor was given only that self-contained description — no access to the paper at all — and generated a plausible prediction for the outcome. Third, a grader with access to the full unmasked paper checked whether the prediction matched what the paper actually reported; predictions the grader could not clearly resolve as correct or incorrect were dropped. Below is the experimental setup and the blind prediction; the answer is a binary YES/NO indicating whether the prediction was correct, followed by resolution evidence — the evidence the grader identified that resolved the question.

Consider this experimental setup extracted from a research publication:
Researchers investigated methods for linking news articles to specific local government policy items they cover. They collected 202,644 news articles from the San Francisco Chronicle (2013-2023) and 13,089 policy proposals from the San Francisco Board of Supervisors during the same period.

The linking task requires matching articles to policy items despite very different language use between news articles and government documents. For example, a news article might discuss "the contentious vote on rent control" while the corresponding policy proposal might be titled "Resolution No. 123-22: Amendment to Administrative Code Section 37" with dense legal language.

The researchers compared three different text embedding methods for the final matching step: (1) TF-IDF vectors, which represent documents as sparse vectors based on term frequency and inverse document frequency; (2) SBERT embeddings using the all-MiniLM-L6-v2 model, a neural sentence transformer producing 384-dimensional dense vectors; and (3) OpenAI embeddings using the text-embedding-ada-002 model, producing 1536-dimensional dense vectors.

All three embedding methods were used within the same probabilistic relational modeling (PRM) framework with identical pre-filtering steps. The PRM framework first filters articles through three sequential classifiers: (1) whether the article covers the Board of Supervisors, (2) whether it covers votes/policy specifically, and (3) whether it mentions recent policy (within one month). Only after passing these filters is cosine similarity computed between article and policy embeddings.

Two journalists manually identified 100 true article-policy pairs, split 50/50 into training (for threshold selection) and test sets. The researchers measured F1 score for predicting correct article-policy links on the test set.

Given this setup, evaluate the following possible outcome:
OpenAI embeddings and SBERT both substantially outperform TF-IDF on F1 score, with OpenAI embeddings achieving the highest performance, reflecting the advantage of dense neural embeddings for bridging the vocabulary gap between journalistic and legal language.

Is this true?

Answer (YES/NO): NO